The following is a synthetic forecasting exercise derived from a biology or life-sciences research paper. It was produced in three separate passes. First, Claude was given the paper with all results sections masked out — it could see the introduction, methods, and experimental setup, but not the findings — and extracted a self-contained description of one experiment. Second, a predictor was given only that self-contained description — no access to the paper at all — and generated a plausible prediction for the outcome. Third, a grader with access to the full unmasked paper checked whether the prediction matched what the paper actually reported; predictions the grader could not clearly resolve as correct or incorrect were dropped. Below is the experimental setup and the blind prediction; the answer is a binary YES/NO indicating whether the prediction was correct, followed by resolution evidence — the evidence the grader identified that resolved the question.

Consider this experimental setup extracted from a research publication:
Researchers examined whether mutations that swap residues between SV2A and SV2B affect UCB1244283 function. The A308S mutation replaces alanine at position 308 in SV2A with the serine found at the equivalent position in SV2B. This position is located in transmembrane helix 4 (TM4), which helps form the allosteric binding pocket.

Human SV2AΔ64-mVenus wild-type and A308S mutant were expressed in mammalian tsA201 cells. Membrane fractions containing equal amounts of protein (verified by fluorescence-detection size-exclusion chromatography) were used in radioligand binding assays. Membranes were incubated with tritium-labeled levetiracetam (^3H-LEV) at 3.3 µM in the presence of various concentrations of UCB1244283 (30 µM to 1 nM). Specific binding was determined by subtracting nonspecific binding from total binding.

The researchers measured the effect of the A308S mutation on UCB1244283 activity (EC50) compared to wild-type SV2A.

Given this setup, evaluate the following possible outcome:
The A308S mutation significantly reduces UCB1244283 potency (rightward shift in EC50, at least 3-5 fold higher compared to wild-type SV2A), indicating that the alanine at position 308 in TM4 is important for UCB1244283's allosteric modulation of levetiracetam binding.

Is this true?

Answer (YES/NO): NO